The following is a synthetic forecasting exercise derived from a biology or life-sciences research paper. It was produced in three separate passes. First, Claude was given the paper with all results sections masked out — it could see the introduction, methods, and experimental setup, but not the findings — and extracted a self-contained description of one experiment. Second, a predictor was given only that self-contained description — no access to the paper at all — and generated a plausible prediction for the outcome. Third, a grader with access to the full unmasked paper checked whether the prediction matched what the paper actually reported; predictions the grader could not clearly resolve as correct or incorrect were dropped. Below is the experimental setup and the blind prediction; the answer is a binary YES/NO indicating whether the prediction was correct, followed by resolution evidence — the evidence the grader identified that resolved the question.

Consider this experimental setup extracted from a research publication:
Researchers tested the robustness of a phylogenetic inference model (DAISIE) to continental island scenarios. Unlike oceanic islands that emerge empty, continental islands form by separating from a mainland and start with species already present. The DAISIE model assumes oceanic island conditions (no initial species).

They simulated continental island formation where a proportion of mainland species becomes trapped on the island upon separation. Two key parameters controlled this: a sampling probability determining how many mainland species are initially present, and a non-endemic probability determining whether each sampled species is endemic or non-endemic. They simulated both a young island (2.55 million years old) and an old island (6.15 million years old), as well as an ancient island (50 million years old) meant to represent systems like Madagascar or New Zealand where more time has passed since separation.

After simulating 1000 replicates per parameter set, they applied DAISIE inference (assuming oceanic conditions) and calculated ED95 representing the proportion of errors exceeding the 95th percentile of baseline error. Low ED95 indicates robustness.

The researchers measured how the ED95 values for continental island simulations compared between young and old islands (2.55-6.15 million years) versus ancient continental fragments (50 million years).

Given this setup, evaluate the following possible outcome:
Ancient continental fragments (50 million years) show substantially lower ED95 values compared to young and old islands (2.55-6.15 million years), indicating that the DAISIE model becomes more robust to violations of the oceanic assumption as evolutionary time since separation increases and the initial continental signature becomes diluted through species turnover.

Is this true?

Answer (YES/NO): YES